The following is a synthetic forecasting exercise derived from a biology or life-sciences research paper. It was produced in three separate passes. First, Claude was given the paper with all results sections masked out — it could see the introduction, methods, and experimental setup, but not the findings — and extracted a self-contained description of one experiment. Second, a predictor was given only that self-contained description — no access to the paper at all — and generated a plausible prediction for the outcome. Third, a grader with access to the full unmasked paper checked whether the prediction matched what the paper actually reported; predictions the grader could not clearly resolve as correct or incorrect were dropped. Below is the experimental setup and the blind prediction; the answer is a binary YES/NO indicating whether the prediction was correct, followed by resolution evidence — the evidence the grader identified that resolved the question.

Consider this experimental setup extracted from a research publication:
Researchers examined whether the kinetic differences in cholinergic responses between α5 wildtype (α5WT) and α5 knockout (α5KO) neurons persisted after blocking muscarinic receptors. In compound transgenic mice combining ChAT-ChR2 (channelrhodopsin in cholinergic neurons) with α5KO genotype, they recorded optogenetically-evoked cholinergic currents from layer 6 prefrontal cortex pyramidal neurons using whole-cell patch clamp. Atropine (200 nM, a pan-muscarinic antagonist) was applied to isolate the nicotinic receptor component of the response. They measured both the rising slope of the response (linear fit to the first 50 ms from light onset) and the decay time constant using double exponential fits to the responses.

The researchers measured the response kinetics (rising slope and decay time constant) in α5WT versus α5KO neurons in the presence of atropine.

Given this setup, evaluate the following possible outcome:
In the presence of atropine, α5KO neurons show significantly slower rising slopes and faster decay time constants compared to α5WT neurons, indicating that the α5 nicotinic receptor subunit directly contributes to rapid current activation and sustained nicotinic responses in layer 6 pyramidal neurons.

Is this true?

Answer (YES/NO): NO